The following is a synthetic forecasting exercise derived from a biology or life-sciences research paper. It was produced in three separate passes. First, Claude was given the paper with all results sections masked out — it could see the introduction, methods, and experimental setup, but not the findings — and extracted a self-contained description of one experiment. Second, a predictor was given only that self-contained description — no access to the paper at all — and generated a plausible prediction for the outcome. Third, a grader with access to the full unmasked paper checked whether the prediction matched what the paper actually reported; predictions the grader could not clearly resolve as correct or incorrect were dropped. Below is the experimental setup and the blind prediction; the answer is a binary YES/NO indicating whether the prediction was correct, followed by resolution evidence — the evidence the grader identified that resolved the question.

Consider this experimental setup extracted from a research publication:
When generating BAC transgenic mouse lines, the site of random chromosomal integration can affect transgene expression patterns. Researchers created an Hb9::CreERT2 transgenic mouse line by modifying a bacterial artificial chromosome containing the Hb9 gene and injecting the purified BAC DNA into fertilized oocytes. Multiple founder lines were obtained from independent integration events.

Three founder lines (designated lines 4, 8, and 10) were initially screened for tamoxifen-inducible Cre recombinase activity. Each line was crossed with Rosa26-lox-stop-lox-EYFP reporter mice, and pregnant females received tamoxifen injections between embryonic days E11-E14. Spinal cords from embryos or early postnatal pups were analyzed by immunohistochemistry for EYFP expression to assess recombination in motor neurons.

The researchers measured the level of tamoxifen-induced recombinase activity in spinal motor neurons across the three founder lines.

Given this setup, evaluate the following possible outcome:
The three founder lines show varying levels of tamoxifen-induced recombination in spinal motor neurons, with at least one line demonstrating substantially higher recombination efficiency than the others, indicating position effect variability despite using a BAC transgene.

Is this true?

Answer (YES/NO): YES